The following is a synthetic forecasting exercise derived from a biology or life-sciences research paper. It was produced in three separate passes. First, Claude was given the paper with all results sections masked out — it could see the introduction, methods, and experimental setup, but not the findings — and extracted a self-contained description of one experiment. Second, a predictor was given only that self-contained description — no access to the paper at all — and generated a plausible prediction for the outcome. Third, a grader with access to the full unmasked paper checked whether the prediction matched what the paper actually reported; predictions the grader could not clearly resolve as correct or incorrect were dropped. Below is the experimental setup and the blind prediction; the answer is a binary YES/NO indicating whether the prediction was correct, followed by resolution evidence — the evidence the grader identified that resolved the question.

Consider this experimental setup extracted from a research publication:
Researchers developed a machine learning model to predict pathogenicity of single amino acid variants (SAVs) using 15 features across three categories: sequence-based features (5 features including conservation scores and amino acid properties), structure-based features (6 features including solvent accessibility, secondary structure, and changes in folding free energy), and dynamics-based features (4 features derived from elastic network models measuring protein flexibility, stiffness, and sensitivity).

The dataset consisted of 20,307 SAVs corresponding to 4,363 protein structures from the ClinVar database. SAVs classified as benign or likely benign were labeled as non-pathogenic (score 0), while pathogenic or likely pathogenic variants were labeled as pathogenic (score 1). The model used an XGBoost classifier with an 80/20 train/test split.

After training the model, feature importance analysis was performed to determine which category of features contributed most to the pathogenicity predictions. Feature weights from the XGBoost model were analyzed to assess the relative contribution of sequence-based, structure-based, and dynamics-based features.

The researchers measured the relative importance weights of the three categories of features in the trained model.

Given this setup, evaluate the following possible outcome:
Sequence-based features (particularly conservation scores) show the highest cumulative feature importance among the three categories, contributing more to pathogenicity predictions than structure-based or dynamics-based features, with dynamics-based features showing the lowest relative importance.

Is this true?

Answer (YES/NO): YES